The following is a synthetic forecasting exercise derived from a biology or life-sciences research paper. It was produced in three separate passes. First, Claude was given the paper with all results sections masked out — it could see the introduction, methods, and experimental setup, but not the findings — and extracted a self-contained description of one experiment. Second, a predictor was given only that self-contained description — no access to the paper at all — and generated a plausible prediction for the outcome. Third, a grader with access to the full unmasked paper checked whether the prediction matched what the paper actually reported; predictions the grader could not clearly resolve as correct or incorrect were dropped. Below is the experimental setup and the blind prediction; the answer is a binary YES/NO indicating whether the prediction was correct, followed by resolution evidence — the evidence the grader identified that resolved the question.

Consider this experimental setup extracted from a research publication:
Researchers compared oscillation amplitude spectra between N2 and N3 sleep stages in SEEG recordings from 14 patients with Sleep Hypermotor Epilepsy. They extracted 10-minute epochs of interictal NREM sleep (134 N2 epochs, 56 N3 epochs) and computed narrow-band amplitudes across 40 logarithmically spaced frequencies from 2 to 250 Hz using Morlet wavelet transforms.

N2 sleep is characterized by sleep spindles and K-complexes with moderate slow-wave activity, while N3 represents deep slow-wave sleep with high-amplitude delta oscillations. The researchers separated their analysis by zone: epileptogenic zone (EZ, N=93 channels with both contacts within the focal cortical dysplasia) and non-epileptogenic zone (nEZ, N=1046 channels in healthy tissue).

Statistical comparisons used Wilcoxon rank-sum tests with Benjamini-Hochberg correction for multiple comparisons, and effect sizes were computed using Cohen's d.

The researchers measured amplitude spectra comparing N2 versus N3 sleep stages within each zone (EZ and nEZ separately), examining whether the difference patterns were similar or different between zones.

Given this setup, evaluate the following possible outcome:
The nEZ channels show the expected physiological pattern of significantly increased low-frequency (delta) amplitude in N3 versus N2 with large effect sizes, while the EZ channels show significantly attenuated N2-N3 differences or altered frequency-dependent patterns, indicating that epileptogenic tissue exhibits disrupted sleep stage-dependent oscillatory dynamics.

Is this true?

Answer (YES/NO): NO